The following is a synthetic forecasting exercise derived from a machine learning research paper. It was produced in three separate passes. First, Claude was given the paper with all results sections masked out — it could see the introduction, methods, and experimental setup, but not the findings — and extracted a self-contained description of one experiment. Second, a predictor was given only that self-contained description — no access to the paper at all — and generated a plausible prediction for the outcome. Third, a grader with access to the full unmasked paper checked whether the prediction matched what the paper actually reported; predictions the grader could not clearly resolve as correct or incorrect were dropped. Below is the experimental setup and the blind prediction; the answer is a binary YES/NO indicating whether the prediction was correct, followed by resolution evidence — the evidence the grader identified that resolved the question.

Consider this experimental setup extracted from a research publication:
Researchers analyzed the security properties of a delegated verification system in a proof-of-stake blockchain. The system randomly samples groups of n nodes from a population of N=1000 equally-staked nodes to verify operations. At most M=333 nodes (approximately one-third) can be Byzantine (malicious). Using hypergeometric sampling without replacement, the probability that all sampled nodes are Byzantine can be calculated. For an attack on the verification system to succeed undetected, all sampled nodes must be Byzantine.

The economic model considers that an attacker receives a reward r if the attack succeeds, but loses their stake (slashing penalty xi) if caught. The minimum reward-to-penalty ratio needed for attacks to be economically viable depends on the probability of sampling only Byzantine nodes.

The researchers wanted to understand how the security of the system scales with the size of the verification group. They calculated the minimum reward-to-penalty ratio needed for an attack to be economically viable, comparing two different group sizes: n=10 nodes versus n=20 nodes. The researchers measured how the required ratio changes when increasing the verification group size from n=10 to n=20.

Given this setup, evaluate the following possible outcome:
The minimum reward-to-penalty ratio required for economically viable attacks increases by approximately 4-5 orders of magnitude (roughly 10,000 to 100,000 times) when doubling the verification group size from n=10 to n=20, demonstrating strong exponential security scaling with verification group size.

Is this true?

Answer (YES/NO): YES